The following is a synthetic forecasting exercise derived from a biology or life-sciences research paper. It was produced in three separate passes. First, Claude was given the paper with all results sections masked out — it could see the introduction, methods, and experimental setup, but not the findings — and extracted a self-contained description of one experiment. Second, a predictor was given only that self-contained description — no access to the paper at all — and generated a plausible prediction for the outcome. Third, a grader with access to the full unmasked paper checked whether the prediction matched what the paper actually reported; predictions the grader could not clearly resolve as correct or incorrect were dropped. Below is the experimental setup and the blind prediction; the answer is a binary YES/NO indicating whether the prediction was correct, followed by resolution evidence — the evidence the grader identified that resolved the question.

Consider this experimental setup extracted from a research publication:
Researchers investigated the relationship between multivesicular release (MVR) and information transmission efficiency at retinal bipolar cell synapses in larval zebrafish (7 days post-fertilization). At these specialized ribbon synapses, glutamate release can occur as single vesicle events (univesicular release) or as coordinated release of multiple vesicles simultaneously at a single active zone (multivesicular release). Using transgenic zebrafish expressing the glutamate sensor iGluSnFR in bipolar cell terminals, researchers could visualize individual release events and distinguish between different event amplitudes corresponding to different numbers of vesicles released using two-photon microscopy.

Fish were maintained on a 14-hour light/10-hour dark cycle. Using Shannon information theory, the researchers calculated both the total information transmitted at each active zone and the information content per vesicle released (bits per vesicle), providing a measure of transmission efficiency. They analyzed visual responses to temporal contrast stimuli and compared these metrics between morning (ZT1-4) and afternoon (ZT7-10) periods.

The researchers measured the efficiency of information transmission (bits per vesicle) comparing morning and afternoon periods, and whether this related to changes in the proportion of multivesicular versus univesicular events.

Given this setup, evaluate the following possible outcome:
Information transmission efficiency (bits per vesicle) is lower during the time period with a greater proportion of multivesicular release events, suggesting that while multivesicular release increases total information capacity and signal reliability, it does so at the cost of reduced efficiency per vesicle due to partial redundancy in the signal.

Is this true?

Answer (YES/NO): NO